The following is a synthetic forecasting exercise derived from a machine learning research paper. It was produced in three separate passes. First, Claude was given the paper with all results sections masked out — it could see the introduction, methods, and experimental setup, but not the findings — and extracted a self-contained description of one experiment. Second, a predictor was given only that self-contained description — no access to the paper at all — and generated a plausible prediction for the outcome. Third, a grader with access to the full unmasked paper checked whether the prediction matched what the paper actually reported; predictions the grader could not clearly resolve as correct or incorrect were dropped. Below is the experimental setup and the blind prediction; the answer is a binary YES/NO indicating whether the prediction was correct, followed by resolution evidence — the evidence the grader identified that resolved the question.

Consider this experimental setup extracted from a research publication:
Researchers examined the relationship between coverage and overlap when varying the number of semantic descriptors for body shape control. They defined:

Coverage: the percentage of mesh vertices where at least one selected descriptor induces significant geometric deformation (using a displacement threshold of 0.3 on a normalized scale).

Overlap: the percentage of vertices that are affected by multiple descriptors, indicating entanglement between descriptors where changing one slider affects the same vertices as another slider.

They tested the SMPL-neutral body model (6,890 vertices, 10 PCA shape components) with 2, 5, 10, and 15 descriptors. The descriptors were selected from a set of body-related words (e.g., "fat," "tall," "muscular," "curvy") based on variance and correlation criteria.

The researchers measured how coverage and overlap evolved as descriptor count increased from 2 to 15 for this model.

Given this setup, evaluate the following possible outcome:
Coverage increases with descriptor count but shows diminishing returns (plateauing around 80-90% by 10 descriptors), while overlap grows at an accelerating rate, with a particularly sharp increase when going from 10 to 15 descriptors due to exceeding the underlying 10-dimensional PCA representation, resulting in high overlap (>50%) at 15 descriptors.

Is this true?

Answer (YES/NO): NO